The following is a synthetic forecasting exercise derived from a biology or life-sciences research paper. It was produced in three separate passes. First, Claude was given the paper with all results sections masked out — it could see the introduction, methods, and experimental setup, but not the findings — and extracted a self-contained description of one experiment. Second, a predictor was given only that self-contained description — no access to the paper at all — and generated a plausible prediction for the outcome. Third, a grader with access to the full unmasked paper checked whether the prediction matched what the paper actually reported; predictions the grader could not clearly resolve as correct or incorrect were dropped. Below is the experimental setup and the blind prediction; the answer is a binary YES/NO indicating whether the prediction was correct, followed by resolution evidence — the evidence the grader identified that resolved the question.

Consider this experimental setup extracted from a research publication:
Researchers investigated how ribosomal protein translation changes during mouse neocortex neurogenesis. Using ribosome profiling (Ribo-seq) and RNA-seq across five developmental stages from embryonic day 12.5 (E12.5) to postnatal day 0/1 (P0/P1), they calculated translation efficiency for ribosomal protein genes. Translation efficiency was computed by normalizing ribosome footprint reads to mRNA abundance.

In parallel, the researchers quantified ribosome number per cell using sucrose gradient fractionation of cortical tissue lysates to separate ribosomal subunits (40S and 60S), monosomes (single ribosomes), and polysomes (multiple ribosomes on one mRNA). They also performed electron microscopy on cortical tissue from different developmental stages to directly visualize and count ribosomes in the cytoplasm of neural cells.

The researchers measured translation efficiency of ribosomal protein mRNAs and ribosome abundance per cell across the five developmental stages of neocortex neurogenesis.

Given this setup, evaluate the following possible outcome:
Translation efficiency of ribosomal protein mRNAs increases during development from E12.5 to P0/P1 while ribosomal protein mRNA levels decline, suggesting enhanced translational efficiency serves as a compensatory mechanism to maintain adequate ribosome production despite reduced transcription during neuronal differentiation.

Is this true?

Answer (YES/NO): NO